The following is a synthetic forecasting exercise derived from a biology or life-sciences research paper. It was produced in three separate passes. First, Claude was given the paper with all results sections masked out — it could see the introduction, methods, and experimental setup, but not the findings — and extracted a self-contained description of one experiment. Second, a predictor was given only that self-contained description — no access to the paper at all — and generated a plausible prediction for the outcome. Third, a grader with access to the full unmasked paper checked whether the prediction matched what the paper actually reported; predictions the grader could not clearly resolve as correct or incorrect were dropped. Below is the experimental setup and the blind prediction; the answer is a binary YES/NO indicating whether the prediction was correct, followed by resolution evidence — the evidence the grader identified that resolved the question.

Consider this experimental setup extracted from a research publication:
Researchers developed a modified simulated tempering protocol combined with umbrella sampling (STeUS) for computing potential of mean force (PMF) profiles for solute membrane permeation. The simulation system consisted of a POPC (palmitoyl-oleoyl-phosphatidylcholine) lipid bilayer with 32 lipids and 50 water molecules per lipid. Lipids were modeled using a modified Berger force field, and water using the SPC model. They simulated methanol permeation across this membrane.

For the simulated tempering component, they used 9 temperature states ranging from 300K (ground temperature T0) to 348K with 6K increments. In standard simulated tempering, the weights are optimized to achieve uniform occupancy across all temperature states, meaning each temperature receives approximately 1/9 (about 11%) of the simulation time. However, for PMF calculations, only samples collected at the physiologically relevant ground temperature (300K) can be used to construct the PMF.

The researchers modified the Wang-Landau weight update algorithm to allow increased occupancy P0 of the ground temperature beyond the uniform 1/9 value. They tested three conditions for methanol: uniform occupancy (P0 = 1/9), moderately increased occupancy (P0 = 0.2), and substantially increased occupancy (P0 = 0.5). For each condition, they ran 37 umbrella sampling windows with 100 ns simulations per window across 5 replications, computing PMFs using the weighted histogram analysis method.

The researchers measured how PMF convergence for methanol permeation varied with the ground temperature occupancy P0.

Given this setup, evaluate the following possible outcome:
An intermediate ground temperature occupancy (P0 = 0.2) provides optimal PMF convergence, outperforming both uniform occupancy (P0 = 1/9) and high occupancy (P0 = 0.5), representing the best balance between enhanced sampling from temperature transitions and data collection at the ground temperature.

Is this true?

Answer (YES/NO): NO